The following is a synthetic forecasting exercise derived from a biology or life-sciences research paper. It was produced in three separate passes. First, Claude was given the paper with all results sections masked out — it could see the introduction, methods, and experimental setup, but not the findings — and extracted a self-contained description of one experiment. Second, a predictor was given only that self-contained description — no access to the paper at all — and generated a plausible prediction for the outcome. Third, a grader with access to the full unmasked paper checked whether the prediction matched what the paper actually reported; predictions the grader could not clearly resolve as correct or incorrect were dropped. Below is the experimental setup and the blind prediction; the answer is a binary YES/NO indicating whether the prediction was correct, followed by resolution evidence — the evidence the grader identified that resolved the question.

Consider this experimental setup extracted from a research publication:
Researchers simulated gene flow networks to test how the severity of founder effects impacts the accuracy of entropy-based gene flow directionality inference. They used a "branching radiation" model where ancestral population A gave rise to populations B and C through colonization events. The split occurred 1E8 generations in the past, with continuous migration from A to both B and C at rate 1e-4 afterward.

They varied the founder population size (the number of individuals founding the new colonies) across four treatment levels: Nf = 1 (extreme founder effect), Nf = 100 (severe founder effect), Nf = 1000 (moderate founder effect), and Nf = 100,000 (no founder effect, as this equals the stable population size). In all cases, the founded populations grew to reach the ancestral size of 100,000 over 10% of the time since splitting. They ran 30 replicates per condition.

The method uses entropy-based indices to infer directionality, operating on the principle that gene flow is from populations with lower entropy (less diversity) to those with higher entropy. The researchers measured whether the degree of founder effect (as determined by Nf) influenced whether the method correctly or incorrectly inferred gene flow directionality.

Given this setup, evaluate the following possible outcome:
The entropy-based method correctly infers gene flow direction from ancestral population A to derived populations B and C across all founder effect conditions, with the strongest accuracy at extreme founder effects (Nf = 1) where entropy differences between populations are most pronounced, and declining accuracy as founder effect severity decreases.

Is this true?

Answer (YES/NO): NO